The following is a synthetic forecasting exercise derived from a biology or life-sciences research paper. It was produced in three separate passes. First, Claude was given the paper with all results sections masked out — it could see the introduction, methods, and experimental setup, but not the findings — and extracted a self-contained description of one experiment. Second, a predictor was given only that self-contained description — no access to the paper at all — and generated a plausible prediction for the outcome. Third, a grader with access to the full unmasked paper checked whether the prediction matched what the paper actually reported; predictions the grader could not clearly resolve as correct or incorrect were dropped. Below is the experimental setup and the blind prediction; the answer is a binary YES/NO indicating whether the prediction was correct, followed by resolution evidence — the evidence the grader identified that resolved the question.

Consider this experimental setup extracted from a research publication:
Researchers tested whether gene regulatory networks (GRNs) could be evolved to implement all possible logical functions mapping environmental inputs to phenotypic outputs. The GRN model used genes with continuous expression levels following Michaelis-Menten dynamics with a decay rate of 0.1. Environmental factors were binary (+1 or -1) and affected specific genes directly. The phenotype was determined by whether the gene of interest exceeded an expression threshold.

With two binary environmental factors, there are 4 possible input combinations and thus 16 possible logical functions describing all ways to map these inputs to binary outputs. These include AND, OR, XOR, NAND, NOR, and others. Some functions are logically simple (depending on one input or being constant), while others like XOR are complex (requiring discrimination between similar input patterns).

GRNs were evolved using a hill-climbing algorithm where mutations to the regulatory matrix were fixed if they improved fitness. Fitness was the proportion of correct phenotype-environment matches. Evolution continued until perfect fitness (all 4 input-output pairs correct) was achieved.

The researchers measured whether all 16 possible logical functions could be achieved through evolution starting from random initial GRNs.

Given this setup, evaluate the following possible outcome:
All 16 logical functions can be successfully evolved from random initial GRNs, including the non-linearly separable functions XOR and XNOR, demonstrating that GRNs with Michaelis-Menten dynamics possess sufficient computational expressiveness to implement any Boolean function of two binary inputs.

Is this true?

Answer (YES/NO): YES